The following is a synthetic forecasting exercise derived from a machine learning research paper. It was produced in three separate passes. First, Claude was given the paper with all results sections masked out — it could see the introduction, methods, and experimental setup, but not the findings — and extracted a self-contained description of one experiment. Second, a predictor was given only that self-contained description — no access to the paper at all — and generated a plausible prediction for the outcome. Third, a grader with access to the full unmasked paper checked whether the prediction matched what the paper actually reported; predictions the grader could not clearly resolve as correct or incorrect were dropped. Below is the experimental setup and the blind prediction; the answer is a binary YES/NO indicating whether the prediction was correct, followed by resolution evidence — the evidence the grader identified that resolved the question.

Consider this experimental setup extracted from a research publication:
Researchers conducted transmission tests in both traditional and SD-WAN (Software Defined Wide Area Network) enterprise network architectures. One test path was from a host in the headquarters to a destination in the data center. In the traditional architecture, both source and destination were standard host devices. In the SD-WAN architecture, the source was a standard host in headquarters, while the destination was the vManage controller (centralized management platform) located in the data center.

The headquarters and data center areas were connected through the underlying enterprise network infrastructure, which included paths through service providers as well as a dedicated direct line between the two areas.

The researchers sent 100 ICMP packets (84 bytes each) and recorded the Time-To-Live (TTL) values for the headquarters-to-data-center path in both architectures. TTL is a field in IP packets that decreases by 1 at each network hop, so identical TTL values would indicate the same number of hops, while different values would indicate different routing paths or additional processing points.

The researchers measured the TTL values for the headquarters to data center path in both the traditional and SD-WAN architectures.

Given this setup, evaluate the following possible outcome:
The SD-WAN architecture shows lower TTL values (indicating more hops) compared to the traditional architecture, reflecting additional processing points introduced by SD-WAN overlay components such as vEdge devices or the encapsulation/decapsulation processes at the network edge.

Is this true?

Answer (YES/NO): NO